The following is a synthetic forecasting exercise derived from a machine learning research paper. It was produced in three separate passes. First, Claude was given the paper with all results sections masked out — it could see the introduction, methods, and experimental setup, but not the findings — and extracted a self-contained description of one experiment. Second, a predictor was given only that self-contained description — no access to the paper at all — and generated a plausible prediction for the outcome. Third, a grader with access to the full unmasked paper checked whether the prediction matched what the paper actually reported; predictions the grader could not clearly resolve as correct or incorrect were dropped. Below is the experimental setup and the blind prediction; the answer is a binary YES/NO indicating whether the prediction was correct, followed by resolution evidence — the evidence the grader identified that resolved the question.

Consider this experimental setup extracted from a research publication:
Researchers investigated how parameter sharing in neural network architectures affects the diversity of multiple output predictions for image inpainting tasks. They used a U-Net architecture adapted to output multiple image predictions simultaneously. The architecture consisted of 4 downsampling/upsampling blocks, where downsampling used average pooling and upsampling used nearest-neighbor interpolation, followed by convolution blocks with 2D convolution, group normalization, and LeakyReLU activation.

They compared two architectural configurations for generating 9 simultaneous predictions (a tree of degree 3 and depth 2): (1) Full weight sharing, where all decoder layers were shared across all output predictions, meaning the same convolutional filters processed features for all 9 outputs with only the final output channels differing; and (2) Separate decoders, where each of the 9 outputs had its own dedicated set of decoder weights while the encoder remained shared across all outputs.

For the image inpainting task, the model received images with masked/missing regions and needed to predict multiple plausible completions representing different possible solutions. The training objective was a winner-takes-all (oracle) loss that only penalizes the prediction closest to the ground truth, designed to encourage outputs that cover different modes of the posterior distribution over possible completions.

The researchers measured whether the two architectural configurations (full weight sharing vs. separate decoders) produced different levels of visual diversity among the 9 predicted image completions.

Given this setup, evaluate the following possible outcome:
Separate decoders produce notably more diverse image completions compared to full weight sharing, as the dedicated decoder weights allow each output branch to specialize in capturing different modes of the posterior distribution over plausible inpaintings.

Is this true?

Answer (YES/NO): YES